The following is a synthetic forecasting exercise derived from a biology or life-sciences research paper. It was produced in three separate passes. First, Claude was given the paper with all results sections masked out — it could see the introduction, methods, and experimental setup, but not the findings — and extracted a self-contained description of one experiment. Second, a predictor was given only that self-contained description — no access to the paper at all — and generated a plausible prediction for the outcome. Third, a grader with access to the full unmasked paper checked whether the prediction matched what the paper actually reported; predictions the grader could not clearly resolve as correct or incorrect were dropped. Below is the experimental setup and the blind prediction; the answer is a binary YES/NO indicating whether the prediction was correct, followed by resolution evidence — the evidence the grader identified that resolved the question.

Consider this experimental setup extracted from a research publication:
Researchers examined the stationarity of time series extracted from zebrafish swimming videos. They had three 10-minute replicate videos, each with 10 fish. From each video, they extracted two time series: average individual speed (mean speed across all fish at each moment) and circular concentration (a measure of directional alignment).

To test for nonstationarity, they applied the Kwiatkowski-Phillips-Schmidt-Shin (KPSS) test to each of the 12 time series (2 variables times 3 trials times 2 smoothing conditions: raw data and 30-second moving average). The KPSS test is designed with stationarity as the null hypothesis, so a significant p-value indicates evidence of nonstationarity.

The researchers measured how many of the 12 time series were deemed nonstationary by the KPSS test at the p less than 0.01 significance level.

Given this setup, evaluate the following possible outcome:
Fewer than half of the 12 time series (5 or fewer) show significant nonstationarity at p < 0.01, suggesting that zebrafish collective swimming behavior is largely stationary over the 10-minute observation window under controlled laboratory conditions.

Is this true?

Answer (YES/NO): NO